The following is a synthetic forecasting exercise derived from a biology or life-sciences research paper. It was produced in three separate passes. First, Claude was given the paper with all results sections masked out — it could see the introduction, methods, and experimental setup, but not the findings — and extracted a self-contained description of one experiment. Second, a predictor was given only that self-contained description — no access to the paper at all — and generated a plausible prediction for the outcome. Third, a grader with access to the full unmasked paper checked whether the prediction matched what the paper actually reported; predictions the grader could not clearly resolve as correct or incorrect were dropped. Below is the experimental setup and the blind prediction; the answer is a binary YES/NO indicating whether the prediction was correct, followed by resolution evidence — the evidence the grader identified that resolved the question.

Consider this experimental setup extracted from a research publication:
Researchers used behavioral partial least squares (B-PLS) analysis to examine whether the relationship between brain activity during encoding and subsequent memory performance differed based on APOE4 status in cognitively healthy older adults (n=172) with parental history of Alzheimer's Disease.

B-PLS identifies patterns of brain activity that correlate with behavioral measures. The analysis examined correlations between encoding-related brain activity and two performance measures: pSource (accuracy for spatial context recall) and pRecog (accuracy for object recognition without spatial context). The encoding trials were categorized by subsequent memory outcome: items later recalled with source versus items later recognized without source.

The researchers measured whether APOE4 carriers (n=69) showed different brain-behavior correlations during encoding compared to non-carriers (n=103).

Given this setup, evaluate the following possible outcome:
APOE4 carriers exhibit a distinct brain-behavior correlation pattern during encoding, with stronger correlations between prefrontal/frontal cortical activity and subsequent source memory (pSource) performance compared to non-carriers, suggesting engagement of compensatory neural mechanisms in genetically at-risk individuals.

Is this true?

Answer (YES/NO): NO